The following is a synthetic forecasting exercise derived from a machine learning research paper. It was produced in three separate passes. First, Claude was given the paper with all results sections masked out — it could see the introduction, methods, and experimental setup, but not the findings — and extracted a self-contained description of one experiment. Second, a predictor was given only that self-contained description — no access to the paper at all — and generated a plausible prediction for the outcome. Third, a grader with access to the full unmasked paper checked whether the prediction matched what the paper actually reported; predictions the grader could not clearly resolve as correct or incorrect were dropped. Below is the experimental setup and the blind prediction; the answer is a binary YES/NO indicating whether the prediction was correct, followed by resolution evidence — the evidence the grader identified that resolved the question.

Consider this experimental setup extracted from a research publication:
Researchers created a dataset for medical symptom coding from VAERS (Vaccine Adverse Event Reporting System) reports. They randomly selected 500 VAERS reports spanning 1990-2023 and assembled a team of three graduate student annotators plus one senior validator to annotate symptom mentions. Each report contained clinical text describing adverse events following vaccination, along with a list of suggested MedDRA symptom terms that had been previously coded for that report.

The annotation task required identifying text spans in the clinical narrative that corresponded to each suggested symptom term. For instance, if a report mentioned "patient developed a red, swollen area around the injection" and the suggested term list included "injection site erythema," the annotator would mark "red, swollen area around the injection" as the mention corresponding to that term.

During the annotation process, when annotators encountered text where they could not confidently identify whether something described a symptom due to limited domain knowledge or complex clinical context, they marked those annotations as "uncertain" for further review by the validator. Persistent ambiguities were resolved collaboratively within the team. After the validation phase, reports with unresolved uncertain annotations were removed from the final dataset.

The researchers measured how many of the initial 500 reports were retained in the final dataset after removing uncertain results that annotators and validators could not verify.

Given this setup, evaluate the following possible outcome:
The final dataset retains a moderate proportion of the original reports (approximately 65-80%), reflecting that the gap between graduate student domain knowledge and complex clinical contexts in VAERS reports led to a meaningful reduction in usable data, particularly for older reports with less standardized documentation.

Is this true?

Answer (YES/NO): NO